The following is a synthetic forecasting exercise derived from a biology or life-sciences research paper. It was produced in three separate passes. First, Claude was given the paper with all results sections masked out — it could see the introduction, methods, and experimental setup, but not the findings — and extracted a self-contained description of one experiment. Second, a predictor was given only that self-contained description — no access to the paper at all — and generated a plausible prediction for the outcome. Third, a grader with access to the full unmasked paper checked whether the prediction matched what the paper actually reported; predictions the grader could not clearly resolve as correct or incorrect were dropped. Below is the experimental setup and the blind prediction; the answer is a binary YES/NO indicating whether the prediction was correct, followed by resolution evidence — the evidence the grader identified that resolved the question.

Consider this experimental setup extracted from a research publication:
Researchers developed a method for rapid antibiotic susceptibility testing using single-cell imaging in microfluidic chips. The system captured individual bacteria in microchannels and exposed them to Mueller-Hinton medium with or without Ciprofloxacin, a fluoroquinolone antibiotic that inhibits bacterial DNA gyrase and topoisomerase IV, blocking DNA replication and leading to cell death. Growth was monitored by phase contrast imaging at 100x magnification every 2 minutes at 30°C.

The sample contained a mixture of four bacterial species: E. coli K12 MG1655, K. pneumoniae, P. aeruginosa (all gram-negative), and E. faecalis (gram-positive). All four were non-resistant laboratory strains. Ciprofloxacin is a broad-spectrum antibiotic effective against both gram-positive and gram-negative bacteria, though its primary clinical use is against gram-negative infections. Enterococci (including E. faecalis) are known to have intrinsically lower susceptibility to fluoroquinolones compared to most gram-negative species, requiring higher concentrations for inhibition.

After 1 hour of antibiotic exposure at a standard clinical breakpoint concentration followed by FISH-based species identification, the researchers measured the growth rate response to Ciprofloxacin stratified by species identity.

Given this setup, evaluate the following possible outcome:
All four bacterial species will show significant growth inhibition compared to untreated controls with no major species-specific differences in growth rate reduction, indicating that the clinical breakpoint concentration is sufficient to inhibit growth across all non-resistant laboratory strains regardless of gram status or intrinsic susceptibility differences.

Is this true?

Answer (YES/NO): NO